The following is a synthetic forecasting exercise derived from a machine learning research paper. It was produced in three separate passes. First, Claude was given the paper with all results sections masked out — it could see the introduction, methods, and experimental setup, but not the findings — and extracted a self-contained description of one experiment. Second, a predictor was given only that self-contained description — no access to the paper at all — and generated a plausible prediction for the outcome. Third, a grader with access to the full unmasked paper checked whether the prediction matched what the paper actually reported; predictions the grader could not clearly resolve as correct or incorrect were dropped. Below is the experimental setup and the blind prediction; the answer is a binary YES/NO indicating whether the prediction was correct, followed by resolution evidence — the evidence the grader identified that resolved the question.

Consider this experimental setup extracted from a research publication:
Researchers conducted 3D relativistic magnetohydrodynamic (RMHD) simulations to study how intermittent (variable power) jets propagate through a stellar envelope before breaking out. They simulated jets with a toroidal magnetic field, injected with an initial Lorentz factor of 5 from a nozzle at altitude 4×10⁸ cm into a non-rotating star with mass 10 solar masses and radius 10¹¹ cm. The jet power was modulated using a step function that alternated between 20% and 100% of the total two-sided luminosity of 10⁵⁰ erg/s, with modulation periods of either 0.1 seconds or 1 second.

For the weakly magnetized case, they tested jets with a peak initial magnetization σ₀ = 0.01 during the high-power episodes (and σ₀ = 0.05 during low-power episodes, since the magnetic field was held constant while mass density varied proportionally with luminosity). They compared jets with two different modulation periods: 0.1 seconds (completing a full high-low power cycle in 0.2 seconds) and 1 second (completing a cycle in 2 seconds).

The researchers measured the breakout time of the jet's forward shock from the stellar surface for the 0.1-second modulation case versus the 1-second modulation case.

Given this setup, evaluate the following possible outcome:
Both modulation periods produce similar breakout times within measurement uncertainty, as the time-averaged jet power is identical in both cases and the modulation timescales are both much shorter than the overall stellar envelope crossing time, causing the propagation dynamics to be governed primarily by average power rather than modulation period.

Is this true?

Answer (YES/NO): NO